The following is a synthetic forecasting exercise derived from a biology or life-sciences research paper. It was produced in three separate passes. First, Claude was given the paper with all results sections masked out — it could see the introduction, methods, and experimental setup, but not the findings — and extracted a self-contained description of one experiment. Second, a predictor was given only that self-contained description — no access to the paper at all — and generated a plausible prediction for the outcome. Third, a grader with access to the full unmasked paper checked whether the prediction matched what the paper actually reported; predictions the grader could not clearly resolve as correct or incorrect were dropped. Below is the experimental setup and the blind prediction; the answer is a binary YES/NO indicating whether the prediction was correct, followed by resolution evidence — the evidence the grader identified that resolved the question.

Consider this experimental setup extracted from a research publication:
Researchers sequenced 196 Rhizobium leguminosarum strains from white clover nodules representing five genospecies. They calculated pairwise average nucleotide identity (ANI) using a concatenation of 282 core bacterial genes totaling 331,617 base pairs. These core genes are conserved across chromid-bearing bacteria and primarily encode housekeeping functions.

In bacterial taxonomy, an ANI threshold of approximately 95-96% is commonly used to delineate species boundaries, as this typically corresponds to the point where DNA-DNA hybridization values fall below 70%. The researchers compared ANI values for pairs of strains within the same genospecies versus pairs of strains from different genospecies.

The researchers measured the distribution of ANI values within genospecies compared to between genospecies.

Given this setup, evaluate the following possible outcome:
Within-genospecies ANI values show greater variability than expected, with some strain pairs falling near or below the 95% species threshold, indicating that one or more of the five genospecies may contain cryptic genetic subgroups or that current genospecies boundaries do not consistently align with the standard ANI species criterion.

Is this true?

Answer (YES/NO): NO